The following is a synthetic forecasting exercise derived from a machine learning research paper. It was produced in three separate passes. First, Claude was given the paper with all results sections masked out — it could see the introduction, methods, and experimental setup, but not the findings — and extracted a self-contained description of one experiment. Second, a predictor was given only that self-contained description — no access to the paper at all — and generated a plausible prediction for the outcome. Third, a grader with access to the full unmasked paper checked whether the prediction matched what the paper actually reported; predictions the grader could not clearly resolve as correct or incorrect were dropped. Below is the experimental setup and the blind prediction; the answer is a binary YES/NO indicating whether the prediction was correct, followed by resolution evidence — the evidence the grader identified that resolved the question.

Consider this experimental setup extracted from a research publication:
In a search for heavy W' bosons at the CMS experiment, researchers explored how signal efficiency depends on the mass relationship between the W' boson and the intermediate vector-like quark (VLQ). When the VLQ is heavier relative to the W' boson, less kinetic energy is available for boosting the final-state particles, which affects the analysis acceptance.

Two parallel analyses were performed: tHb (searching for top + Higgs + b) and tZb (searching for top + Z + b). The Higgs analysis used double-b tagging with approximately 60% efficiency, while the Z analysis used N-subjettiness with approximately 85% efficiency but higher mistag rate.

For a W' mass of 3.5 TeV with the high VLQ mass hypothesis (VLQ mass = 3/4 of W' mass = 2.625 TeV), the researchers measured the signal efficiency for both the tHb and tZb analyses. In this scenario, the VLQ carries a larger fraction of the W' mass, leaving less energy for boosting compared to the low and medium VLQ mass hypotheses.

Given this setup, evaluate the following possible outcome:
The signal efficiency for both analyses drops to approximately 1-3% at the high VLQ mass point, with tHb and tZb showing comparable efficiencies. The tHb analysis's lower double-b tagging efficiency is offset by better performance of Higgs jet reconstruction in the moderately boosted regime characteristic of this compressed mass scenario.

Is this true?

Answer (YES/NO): NO